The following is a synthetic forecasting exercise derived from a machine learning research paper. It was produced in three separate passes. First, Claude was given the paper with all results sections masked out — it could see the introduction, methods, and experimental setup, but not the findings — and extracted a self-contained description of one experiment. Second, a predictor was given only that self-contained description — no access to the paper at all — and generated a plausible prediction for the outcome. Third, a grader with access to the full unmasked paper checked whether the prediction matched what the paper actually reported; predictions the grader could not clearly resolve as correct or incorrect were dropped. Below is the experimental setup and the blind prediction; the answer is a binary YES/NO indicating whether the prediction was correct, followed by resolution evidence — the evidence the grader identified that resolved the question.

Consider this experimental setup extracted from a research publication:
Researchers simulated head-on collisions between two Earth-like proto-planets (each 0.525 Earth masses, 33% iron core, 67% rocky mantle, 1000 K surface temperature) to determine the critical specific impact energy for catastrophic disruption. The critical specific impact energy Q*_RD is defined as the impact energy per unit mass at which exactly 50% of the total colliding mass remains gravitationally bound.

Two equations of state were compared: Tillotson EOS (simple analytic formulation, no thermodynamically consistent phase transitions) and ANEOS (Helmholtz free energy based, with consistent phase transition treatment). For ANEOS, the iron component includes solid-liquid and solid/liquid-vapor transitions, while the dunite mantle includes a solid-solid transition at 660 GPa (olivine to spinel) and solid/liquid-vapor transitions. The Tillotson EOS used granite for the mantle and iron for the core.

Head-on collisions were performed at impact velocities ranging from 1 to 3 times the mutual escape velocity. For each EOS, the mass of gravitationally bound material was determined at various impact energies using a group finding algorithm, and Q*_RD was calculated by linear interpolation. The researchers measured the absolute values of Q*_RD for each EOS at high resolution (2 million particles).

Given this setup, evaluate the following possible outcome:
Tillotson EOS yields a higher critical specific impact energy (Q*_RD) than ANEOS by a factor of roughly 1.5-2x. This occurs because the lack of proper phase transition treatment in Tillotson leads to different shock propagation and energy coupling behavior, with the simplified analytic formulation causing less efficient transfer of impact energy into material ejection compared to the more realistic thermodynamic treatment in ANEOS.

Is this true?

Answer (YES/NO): NO